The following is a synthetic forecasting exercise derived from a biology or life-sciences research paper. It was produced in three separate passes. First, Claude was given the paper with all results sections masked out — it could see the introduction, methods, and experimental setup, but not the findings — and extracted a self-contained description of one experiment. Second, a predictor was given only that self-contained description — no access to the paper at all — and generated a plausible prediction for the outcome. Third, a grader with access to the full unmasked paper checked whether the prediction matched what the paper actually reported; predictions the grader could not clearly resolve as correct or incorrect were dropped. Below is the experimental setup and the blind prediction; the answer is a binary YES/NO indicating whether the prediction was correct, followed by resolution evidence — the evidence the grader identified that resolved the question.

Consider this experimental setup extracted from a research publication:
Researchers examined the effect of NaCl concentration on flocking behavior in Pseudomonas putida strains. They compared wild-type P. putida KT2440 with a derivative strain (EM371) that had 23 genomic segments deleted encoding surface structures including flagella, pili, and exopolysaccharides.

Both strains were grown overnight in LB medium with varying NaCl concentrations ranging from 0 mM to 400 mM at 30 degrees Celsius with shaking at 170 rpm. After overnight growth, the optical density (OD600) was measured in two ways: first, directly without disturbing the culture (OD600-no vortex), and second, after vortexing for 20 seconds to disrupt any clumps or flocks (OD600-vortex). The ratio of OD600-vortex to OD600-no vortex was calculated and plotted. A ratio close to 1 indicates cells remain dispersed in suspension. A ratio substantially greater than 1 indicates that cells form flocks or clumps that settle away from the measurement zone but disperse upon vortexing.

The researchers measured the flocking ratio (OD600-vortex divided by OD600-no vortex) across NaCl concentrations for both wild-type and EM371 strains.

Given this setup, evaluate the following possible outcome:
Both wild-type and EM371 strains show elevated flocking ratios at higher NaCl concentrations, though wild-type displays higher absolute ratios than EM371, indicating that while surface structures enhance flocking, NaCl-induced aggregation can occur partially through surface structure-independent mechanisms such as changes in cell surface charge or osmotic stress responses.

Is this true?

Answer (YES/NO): NO